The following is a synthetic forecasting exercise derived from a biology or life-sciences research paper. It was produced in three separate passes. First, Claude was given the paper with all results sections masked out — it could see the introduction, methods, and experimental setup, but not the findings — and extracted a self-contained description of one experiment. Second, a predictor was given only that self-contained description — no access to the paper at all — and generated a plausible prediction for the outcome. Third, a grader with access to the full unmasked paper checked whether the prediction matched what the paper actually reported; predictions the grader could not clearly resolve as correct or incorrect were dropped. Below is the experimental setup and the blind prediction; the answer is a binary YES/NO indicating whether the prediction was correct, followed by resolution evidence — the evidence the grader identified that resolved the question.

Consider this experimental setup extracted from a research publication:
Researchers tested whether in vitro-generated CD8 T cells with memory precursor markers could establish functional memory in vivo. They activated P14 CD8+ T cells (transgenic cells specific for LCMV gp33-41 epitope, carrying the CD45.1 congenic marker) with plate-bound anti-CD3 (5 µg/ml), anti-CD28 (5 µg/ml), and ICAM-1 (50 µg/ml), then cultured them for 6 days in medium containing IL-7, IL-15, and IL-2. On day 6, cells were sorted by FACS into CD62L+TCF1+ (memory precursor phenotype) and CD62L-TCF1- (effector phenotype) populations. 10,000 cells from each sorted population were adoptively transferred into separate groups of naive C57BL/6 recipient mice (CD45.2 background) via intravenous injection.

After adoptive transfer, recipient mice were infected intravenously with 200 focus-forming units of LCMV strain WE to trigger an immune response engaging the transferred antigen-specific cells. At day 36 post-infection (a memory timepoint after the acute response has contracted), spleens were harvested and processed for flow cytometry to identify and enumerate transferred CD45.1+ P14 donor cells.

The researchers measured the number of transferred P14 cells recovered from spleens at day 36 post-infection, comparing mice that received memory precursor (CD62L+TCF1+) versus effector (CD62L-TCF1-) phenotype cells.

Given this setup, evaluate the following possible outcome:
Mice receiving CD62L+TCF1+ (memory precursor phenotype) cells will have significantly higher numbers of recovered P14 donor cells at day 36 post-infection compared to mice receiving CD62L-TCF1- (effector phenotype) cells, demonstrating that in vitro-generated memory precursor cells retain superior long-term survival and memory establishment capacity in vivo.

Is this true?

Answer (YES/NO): YES